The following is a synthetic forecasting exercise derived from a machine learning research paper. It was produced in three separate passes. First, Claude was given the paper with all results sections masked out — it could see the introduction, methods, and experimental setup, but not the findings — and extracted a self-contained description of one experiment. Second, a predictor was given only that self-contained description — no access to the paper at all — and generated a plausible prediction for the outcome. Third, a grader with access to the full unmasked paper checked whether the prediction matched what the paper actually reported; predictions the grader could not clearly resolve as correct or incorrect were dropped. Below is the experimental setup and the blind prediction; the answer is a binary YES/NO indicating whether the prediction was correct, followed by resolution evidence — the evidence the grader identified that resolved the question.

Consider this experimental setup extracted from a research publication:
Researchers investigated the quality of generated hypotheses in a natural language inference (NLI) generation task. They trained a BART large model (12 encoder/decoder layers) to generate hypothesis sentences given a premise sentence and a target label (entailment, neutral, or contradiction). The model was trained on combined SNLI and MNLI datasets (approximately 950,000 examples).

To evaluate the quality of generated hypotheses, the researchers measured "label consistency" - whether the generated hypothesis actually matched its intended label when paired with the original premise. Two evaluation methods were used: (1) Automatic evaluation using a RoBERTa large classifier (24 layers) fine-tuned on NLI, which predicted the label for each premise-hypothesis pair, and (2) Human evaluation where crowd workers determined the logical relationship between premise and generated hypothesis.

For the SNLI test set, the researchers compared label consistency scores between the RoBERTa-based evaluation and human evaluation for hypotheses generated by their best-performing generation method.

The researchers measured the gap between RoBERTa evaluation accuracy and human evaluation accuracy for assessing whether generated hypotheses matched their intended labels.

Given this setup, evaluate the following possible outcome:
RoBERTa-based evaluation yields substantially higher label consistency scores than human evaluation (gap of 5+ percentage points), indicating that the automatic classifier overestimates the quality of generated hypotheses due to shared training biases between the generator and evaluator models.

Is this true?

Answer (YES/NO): YES